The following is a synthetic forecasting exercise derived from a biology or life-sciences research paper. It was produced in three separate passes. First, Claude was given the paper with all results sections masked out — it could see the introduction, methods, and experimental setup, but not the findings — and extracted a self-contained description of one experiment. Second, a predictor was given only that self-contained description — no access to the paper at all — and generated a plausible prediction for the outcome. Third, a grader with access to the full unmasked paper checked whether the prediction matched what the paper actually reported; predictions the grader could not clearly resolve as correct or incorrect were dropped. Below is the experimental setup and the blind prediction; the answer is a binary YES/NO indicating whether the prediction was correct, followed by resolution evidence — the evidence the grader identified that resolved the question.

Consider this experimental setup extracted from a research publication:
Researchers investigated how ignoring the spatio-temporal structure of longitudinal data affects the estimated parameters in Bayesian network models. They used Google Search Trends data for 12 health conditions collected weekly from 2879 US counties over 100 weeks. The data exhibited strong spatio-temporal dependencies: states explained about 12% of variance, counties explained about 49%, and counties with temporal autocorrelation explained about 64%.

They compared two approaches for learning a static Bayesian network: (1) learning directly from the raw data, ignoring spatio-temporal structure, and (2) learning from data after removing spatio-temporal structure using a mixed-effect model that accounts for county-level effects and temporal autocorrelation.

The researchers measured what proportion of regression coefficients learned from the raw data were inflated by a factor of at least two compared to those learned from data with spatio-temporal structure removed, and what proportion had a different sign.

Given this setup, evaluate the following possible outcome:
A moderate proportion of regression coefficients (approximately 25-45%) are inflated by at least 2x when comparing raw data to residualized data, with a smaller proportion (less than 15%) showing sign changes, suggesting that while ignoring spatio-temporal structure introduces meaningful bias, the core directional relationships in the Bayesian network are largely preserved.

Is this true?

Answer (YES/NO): NO